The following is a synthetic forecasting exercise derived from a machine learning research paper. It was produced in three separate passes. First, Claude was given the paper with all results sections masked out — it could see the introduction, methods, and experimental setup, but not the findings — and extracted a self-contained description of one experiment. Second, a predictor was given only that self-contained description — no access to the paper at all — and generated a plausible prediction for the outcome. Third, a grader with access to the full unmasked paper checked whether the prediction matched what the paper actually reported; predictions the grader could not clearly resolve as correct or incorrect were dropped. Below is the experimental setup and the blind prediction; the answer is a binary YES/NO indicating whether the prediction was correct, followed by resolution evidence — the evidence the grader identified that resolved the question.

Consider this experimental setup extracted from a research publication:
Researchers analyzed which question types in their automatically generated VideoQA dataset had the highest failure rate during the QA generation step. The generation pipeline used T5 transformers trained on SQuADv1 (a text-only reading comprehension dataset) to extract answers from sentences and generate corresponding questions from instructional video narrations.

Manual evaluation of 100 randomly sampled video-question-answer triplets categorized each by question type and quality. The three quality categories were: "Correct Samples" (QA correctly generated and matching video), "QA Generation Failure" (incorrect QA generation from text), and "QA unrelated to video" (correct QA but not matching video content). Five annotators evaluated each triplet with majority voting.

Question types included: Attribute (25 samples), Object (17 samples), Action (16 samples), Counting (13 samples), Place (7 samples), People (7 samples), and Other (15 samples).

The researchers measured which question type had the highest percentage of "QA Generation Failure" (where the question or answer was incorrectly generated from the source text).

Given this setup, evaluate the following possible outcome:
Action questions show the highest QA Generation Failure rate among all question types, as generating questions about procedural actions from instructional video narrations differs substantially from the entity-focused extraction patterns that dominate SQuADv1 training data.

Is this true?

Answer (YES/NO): NO